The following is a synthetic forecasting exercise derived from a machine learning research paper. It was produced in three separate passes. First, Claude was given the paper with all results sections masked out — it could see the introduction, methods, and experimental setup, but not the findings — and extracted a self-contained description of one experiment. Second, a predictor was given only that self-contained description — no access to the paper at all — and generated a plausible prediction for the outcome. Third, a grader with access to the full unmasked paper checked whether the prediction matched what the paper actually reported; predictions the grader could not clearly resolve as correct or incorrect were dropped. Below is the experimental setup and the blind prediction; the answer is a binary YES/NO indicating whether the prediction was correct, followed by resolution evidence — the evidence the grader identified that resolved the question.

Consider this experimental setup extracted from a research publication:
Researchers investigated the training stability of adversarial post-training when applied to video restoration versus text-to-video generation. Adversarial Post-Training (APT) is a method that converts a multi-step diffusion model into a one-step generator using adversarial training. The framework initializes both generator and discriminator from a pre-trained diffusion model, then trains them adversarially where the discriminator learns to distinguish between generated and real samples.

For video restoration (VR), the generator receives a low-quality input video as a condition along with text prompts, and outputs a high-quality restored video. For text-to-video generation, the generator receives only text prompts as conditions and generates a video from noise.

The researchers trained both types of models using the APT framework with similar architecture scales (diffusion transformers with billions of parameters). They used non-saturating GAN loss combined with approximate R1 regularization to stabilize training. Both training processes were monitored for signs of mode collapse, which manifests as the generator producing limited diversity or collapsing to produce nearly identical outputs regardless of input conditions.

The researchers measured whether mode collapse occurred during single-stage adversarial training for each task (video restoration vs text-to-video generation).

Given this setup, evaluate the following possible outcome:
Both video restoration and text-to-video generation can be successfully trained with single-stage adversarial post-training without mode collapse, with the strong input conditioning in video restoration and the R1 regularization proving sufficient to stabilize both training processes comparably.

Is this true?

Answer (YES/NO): NO